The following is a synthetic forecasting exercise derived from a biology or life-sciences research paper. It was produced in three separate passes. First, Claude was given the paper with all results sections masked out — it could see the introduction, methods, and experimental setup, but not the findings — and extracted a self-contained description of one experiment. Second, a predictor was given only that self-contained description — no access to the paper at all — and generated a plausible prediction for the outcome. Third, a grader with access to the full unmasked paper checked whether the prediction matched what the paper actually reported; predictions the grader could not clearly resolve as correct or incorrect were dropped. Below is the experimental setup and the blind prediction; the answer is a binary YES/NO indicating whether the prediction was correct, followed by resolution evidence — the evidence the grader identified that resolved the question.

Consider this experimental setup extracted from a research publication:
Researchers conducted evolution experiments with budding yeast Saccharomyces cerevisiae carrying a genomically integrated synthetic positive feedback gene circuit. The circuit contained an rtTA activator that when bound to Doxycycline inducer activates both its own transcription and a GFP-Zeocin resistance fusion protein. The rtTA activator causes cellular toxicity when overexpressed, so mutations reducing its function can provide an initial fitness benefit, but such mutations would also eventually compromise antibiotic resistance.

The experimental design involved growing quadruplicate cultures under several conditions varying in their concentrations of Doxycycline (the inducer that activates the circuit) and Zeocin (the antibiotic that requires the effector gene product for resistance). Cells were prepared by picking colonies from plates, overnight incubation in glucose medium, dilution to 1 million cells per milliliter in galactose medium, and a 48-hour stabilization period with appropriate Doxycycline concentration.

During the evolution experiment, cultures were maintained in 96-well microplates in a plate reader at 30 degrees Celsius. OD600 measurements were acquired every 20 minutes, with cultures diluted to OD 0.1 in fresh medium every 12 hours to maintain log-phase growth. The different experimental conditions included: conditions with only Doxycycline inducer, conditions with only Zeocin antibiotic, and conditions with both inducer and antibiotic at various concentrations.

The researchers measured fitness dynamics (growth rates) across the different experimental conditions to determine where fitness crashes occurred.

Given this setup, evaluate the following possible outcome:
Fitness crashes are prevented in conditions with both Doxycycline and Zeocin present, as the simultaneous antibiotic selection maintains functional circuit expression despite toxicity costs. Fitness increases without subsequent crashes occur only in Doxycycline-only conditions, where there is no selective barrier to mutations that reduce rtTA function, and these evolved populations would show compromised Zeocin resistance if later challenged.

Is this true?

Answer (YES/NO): NO